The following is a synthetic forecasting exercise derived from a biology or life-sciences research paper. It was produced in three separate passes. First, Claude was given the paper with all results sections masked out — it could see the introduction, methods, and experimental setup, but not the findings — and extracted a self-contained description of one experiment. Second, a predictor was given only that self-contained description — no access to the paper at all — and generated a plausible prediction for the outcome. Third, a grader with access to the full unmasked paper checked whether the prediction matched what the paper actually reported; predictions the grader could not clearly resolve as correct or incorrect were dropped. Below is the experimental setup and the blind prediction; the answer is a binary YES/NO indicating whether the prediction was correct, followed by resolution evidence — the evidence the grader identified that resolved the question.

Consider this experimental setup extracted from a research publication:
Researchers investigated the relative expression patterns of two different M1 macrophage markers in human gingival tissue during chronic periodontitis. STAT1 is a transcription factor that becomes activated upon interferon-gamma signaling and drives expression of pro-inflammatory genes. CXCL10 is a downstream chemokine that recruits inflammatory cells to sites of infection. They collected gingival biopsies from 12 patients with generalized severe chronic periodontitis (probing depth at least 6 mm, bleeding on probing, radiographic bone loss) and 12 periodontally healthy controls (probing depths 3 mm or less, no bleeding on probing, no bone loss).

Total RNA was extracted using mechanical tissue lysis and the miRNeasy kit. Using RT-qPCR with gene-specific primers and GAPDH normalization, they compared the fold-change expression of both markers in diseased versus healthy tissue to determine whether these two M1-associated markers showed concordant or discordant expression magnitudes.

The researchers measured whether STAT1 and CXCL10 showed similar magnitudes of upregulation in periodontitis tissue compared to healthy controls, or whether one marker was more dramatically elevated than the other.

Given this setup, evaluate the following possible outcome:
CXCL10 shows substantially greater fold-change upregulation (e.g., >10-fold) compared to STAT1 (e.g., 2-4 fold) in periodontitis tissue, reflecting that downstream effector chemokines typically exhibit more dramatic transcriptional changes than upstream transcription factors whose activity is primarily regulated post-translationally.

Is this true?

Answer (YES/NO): NO